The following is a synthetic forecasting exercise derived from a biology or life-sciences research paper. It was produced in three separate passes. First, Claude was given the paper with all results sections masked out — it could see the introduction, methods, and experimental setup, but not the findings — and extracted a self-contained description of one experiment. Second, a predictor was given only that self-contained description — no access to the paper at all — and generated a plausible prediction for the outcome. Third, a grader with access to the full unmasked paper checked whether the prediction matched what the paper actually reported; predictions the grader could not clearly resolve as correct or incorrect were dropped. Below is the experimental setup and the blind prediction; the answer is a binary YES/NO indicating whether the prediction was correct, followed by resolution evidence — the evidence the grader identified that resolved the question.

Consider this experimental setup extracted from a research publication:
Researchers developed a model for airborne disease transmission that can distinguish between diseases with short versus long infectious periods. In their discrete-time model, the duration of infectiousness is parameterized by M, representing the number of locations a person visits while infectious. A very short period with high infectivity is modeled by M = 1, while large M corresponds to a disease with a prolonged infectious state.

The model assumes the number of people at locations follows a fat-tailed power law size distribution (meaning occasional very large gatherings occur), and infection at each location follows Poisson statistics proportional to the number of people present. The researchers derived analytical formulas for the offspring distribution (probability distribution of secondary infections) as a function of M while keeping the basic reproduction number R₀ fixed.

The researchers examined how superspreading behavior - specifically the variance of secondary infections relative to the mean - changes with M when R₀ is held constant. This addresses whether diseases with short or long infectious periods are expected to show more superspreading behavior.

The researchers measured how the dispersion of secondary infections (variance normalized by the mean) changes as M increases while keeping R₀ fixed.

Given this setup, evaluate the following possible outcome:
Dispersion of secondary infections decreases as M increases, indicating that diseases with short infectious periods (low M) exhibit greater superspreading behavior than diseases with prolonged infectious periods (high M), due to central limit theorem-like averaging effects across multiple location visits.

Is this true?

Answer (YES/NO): YES